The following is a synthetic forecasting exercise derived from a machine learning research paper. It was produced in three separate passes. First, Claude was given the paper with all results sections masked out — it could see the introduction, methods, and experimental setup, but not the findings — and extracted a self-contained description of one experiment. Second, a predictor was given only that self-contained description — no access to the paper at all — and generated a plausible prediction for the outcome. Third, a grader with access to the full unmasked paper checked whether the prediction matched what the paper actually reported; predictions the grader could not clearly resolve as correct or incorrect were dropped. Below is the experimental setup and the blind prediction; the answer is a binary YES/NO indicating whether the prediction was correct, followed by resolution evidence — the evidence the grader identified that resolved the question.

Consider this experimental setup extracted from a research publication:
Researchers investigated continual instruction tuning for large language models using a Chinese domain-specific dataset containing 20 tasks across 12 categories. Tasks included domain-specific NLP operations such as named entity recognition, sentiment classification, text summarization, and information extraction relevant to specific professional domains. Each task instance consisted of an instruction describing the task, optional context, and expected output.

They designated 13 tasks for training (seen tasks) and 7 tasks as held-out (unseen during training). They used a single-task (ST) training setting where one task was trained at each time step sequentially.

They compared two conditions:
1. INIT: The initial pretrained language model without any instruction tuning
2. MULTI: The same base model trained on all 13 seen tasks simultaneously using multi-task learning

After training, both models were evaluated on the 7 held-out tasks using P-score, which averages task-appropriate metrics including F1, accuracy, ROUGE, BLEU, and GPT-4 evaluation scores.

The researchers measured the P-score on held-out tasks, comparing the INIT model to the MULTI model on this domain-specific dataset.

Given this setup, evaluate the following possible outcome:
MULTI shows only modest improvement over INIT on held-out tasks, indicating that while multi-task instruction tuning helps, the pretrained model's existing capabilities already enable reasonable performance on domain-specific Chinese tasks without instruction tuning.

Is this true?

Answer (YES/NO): NO